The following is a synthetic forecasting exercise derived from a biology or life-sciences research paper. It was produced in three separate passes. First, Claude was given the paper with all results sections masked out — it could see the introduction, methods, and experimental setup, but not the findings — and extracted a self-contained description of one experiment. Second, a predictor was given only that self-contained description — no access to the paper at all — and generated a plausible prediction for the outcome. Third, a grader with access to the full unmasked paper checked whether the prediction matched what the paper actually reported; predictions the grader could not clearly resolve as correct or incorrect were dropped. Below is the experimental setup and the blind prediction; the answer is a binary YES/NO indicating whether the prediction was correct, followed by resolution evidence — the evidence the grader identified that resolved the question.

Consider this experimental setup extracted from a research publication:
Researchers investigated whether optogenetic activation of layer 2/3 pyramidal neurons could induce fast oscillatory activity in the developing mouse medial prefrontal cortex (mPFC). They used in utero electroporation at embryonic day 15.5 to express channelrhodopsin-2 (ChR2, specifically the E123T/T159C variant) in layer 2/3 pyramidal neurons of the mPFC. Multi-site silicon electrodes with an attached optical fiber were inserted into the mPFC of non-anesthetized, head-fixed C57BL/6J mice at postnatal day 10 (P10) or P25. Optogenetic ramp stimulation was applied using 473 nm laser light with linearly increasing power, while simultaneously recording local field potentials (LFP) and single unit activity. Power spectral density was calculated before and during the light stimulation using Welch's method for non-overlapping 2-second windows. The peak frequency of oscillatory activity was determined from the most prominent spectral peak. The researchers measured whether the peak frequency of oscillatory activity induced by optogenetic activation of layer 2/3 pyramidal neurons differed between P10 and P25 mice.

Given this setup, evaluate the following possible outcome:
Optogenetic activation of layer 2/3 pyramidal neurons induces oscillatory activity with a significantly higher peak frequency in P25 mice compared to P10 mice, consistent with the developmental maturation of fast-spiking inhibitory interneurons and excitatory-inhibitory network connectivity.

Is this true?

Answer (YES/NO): YES